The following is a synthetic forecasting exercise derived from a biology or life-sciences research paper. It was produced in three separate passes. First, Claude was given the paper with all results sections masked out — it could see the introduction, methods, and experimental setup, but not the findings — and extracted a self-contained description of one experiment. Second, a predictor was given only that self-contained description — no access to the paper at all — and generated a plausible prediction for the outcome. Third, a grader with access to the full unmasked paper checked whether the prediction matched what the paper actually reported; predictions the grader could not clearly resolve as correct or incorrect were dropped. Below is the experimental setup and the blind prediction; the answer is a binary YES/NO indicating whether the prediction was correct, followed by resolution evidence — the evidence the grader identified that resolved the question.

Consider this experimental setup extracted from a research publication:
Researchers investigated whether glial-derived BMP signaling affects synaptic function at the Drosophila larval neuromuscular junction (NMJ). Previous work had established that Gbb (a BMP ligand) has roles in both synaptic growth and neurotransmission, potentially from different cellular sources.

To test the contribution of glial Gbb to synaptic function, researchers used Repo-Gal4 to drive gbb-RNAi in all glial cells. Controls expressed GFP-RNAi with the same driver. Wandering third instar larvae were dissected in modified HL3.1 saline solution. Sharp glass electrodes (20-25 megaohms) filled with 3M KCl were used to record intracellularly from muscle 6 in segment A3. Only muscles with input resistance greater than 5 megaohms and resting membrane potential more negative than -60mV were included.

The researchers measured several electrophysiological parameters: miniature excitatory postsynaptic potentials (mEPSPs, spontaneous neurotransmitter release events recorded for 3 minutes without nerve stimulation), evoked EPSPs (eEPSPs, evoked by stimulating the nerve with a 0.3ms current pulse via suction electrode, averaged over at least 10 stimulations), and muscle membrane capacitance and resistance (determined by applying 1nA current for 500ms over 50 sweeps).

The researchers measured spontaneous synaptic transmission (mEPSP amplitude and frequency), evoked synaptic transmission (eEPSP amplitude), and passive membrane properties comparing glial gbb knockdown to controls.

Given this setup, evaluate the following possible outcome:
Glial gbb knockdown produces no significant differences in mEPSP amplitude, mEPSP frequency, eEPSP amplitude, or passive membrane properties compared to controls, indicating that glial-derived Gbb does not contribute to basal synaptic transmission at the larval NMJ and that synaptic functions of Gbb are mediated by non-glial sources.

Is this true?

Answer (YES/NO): NO